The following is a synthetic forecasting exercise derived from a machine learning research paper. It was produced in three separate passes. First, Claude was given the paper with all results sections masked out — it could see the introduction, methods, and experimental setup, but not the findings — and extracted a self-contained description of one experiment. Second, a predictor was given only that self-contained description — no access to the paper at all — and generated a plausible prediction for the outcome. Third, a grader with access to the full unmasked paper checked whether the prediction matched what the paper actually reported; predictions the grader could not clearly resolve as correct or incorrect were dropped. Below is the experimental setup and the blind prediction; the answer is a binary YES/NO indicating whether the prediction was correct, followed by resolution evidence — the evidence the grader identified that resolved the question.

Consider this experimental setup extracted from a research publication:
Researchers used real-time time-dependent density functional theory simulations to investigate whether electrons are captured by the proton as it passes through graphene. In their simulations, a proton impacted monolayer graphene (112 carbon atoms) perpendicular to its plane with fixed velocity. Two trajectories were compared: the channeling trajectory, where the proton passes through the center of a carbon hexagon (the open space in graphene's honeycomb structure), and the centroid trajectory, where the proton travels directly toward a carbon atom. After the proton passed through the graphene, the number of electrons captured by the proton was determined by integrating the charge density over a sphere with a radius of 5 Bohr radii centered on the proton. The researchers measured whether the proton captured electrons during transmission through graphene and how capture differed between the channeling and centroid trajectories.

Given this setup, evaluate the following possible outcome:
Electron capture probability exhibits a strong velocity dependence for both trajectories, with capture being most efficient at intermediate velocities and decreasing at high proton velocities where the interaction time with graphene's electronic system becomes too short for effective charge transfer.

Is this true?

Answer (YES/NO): NO